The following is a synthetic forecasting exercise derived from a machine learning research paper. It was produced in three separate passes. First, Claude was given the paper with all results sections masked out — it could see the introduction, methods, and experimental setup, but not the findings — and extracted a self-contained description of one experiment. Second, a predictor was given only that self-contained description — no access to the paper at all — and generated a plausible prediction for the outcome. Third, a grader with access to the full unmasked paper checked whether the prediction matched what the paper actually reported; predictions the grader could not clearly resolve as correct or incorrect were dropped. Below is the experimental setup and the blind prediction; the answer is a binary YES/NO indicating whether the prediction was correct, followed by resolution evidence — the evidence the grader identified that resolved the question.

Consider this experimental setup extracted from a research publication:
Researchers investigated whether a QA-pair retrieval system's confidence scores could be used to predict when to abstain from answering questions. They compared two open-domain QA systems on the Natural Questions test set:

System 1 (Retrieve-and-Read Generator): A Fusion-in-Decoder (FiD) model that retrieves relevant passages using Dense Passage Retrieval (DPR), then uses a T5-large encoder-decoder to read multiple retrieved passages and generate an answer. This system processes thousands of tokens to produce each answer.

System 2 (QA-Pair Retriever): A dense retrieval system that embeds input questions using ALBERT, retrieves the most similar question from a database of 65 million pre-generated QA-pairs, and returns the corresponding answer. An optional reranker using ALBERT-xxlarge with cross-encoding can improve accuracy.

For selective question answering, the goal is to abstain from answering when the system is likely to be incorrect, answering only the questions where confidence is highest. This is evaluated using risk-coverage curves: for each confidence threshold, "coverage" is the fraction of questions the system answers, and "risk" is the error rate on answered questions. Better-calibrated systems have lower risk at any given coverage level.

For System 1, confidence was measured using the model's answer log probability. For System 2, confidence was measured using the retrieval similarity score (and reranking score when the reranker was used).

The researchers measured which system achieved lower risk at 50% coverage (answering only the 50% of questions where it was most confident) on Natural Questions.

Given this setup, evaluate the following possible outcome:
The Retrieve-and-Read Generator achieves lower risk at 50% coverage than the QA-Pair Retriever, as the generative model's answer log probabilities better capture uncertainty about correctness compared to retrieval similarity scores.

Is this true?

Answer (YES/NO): NO